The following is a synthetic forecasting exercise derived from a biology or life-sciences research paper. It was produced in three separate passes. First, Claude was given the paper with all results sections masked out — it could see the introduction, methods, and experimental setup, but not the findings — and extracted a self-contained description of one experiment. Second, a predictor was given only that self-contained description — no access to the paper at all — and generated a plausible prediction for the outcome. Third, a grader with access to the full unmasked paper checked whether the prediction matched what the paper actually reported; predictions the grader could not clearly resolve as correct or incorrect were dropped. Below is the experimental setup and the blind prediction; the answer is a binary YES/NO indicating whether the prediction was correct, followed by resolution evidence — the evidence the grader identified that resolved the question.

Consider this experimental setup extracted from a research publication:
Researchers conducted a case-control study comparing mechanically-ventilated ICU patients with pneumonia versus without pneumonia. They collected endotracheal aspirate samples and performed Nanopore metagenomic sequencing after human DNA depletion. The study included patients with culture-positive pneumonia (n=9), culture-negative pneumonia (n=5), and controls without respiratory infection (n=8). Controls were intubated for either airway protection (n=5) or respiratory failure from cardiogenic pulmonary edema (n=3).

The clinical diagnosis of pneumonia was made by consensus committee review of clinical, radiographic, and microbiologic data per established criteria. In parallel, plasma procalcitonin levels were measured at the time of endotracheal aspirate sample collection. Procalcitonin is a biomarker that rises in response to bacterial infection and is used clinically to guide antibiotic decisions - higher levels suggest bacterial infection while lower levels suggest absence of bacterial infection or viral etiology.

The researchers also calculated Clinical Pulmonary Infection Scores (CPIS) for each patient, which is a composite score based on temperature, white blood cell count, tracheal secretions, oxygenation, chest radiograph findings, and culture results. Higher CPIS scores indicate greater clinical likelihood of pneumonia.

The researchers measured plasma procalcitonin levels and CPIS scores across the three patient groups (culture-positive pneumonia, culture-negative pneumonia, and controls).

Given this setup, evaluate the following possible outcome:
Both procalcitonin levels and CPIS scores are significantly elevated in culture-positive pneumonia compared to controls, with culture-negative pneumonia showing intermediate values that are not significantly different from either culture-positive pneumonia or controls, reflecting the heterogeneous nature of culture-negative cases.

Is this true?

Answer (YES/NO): NO